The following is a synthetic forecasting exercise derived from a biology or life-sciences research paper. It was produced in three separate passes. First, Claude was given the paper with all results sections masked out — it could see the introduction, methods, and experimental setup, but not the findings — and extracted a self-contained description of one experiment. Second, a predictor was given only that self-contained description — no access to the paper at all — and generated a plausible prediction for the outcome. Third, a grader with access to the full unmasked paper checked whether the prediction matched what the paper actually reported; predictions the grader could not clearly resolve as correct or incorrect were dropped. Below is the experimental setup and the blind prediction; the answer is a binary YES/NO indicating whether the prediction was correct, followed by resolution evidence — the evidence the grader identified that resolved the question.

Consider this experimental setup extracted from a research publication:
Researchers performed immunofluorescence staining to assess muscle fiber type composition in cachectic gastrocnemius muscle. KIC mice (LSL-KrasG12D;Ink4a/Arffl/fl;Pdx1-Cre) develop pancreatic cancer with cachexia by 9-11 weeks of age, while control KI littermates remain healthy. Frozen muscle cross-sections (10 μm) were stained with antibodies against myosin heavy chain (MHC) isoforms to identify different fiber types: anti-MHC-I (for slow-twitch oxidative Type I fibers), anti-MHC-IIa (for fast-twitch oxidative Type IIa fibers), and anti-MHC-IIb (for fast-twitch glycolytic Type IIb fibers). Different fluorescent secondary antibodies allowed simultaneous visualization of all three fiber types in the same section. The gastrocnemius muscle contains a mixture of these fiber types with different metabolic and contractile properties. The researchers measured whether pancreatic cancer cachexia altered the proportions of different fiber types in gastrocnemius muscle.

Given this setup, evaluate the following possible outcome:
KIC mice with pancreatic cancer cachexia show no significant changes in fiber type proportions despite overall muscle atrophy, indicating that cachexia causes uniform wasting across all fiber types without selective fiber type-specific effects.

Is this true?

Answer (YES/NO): NO